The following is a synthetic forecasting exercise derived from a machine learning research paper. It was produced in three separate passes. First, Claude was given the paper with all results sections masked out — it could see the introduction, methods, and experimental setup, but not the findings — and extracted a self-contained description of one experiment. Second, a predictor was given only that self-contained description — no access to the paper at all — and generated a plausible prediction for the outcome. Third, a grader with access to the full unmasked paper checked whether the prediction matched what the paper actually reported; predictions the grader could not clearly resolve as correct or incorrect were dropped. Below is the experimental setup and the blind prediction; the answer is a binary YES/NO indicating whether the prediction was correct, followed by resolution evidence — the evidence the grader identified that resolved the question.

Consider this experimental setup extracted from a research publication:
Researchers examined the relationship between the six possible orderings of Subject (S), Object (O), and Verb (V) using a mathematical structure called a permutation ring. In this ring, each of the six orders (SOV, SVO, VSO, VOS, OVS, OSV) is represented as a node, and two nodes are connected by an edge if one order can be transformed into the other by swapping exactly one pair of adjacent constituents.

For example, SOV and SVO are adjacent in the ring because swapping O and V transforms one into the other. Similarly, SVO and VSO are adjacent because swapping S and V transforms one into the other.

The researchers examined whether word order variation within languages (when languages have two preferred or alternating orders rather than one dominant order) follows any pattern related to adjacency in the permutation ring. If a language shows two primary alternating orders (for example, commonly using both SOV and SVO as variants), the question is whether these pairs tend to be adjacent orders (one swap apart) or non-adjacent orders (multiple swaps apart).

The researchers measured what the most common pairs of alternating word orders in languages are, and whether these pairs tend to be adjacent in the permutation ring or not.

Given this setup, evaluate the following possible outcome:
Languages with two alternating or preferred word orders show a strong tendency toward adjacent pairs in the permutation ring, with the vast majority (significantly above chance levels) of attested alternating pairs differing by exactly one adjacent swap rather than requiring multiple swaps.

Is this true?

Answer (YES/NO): NO